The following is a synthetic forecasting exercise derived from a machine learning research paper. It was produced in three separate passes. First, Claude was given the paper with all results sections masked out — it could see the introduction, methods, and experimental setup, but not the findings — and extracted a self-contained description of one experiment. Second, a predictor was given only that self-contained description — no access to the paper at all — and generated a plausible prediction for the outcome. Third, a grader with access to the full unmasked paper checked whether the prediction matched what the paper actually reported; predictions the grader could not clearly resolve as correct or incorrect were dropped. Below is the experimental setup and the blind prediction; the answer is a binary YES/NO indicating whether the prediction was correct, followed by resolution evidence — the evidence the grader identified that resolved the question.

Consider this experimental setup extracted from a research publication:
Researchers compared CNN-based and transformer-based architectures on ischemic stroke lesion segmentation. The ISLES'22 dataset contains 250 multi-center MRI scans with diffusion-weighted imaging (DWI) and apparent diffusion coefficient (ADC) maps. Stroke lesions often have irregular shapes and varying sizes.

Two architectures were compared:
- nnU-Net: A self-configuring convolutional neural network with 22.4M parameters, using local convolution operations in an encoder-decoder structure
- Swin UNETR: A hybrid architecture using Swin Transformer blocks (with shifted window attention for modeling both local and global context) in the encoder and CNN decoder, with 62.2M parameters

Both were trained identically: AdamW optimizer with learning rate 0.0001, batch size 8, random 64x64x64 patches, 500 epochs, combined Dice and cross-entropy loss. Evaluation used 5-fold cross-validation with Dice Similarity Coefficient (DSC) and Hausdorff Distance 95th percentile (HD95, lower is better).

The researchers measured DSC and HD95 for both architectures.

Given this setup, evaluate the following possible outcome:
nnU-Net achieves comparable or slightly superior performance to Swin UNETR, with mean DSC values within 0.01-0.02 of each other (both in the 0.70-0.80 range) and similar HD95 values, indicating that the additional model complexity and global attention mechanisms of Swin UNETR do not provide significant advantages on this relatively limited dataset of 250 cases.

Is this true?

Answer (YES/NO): YES